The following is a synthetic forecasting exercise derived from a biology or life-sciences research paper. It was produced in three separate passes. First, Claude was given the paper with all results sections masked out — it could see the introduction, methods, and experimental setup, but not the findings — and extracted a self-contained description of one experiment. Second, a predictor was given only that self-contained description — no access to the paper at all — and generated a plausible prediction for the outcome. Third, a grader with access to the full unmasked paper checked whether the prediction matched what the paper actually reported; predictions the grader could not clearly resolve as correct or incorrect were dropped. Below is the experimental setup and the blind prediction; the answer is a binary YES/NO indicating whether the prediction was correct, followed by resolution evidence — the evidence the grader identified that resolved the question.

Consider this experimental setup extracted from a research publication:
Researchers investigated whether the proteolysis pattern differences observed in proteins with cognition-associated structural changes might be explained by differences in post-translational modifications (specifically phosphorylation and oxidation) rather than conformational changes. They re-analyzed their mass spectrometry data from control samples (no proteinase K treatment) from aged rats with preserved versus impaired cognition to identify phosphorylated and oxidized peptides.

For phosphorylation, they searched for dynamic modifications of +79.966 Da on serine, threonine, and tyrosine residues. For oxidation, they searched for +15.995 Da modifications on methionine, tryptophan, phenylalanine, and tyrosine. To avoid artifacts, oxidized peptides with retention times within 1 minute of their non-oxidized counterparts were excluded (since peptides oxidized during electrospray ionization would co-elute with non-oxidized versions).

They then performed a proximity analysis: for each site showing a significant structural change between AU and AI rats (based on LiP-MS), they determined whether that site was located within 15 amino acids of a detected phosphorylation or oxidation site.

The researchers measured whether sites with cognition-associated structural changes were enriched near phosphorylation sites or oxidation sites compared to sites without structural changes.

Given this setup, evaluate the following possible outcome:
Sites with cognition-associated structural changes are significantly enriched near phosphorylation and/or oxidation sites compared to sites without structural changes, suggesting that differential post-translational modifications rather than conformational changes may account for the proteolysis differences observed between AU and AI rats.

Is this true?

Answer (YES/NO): NO